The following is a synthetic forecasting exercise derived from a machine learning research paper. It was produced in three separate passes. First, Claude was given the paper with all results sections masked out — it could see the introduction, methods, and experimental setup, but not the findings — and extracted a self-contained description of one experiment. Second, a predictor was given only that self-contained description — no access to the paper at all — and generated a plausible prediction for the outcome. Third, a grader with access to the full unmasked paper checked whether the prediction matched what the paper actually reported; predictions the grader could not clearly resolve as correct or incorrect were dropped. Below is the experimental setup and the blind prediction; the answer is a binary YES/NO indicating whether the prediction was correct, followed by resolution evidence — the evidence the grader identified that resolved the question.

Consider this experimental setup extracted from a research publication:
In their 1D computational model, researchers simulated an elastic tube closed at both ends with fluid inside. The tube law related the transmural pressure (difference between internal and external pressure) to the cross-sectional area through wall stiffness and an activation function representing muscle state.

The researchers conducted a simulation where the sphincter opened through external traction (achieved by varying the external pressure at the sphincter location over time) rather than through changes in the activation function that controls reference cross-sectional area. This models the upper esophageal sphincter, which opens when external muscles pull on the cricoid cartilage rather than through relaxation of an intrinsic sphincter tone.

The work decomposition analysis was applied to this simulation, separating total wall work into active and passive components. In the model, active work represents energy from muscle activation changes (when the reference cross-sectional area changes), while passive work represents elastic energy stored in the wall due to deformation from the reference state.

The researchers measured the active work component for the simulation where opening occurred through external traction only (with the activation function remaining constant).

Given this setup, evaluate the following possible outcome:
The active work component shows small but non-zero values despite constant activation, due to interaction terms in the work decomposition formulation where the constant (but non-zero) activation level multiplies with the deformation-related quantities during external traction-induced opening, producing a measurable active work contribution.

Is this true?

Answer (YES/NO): NO